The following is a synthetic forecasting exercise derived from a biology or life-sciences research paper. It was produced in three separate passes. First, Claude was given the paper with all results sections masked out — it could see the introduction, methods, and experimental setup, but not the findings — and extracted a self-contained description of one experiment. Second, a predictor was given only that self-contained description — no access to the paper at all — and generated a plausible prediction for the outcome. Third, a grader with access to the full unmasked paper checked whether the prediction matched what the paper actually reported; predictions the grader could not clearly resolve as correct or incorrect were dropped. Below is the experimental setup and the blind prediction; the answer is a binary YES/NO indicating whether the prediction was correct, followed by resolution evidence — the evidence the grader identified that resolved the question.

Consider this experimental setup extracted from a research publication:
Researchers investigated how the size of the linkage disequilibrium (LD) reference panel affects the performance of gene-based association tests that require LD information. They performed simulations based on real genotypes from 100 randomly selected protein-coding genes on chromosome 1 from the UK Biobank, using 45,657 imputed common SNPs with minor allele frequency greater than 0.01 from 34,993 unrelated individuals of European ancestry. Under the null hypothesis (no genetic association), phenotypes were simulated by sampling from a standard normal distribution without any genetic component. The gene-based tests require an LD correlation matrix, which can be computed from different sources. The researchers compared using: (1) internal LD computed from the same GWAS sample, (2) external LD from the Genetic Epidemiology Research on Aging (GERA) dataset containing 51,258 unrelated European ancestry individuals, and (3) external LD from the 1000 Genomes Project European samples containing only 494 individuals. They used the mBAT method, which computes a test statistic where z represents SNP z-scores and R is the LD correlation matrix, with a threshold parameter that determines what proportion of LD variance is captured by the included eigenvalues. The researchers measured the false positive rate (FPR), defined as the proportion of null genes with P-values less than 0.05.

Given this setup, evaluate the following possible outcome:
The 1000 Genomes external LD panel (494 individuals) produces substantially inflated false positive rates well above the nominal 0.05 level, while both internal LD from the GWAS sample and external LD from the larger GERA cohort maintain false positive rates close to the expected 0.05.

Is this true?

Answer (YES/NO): NO